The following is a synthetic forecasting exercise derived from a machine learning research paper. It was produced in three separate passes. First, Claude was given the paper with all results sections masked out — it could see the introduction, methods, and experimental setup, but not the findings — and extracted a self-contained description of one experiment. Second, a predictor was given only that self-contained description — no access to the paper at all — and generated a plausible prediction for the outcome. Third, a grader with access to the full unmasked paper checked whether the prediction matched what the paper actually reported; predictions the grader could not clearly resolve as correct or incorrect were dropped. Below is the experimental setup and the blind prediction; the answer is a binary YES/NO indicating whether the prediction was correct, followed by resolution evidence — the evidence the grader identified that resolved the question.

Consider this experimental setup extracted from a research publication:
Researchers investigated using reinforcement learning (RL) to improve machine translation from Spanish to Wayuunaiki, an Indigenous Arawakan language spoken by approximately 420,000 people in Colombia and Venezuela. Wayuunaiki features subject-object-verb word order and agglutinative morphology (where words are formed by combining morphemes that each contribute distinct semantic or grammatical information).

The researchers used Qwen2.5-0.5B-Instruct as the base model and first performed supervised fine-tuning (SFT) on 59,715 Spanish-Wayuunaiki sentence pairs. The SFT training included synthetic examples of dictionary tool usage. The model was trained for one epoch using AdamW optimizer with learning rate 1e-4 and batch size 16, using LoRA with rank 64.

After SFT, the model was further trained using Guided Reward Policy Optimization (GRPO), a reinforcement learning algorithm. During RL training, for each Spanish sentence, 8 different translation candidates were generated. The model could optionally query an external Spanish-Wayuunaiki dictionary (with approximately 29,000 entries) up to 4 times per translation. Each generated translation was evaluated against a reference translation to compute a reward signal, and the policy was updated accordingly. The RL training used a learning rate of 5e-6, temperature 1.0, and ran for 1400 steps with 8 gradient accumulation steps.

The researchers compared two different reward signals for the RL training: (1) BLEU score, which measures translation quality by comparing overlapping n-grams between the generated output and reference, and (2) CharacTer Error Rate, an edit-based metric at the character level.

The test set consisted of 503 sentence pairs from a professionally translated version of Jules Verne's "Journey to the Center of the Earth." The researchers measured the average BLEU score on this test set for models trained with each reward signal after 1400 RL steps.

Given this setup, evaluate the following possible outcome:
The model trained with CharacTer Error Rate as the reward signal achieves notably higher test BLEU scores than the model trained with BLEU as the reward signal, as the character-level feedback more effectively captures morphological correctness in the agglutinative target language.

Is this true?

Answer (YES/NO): NO